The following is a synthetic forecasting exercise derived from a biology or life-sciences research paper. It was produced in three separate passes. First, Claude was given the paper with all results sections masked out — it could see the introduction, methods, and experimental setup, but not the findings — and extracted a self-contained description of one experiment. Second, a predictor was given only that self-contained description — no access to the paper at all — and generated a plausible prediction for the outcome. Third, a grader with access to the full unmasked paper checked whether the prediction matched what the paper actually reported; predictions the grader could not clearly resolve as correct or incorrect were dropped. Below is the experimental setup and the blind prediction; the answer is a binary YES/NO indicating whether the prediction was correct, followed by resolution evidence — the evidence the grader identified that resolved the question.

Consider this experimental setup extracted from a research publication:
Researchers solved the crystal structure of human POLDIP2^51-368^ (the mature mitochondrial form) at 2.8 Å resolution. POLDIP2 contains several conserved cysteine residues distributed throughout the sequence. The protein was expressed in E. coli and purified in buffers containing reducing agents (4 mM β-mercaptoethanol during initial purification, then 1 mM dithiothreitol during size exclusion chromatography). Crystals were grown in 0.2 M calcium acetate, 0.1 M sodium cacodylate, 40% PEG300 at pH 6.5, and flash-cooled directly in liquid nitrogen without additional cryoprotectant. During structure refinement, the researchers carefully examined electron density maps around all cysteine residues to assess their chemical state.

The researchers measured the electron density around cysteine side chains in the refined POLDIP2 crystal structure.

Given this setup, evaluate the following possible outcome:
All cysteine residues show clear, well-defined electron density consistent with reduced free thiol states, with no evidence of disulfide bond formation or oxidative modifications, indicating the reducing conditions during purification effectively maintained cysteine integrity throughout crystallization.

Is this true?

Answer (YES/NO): NO